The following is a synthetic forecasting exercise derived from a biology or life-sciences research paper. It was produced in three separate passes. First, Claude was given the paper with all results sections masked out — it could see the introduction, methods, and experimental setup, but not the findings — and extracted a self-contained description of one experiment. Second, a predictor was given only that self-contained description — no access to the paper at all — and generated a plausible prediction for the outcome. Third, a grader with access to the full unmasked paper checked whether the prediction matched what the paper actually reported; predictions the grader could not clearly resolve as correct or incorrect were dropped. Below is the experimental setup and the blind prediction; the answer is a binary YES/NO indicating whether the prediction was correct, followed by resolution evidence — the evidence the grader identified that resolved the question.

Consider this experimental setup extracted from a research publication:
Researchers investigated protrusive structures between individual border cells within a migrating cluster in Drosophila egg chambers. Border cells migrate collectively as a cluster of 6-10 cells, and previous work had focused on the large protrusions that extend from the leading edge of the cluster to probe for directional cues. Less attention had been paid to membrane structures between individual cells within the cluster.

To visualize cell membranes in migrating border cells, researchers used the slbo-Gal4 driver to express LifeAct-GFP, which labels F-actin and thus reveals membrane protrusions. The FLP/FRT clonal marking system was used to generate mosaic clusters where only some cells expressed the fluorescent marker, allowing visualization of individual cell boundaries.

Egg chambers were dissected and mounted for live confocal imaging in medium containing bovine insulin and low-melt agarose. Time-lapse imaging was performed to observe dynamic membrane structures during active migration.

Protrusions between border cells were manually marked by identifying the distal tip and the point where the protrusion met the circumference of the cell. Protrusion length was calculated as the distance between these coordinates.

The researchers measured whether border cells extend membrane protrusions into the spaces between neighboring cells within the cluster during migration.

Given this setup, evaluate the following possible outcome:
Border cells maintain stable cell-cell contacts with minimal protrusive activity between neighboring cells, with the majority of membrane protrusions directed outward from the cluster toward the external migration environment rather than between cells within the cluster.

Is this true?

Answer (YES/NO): NO